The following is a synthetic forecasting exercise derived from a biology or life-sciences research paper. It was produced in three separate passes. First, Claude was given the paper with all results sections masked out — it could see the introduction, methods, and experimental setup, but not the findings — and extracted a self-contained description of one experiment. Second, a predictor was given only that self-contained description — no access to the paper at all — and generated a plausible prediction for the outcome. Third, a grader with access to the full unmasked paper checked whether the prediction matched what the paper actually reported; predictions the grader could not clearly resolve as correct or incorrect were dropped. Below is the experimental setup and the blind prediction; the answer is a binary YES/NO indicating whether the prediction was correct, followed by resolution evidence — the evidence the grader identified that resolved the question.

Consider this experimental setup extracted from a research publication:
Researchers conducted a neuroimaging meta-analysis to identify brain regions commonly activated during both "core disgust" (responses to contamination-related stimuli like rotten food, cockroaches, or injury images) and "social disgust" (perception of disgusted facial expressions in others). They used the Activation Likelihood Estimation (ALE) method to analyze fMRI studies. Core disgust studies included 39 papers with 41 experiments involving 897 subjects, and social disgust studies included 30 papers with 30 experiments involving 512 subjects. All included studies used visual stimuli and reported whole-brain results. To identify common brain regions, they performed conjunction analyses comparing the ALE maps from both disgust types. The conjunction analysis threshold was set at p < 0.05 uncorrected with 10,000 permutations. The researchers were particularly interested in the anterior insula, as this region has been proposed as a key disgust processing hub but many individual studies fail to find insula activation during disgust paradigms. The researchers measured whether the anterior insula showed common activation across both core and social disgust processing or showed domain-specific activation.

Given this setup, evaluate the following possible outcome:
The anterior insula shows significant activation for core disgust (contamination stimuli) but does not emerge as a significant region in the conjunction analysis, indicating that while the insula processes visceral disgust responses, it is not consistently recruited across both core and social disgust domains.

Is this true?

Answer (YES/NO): NO